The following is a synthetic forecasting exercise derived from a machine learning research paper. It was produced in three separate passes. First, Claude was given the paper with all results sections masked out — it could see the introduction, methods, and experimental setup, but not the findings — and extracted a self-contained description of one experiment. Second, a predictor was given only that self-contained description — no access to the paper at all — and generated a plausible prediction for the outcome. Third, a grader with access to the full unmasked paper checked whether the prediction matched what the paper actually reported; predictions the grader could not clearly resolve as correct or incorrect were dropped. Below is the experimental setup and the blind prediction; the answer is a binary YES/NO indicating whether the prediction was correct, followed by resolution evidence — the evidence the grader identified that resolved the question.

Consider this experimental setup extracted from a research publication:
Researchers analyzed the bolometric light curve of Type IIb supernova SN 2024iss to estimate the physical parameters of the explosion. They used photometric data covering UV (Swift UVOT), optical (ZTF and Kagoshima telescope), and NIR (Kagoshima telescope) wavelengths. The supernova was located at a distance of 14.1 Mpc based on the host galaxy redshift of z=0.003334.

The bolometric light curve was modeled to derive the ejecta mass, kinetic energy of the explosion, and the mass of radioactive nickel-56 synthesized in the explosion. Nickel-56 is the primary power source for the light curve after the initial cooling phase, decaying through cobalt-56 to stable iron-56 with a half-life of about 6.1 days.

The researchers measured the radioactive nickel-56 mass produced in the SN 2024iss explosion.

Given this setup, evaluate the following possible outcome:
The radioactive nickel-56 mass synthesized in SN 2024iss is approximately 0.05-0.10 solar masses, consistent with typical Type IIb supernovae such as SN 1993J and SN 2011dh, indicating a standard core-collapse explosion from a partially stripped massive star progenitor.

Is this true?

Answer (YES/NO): NO